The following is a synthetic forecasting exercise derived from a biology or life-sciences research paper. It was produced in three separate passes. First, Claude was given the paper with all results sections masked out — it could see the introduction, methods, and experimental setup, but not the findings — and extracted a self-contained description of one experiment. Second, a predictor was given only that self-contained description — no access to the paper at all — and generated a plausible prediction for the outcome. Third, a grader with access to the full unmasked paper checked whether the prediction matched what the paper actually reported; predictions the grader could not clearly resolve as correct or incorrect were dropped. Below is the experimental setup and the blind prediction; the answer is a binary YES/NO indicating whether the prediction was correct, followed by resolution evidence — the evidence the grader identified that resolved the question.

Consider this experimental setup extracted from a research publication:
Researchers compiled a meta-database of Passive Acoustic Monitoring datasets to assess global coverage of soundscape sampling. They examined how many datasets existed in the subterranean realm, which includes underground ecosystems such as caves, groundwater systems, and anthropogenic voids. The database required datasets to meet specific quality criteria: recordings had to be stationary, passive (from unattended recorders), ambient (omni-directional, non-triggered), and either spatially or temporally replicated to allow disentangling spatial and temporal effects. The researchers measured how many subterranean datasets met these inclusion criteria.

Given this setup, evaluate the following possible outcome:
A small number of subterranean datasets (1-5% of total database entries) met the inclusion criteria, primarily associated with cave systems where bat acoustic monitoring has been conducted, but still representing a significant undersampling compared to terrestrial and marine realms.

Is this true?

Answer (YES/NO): NO